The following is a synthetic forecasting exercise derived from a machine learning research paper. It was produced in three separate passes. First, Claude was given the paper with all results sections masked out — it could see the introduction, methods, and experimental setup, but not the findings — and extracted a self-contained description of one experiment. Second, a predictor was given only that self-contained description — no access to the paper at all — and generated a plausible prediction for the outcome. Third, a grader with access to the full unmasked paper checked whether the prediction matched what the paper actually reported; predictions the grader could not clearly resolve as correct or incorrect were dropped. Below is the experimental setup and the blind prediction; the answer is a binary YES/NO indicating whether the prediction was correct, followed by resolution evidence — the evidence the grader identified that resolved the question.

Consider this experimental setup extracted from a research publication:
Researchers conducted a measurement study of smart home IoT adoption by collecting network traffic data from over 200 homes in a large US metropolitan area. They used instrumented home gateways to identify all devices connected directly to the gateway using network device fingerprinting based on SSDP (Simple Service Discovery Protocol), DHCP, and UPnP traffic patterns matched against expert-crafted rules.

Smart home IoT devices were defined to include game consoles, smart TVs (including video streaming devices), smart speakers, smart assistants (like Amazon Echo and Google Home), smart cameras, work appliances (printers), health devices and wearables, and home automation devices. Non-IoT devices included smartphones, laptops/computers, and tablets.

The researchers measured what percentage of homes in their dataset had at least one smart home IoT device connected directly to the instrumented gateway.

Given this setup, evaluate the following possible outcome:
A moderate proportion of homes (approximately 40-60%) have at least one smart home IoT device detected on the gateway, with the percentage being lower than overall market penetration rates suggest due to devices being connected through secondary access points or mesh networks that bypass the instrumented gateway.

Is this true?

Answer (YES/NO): YES